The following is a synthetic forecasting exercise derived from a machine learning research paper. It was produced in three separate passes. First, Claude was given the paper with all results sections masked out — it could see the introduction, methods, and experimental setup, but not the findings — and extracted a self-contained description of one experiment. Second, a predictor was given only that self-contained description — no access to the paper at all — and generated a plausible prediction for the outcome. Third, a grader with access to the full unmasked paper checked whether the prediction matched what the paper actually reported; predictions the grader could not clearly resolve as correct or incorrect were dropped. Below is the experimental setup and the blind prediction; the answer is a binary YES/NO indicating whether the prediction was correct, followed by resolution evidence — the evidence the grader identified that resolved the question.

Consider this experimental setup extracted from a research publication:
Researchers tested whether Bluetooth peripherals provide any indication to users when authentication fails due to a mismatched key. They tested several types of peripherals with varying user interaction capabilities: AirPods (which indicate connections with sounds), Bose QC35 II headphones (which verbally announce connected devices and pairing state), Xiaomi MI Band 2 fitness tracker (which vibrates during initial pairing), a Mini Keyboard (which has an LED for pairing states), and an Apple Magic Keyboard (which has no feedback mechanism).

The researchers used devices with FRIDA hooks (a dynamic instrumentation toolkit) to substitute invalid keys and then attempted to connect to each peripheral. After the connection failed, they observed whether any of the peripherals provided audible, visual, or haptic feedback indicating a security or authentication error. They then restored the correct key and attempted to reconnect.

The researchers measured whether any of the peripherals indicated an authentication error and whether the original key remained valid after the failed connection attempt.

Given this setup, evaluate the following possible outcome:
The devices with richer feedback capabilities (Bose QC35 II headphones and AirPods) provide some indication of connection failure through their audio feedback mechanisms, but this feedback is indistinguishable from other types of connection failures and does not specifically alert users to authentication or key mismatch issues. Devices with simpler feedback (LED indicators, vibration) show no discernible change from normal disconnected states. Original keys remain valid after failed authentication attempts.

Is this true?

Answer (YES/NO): NO